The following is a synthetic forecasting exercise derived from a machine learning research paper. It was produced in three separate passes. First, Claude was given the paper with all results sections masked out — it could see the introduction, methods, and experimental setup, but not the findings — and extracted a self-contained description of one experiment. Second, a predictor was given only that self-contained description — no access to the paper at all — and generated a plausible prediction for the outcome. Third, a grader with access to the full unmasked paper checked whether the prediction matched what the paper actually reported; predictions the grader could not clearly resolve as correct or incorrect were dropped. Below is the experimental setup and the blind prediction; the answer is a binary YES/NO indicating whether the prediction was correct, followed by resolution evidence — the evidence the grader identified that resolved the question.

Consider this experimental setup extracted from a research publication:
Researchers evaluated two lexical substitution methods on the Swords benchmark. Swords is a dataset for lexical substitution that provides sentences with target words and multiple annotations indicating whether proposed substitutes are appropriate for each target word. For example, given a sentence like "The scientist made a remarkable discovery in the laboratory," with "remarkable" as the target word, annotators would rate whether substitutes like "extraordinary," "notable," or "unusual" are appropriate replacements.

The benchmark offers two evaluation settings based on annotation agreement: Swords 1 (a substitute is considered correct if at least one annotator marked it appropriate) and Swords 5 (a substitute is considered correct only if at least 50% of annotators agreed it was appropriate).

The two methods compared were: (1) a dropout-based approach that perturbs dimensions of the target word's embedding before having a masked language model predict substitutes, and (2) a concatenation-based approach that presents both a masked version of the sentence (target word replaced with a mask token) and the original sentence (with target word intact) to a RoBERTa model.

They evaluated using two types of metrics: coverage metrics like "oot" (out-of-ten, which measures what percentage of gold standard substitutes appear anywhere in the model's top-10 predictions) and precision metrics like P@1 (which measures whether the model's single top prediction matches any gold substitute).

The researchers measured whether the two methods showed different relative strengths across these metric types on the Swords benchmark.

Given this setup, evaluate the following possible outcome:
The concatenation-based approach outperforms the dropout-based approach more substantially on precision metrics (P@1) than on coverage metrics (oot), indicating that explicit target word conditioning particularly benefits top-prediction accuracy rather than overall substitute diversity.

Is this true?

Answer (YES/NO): NO